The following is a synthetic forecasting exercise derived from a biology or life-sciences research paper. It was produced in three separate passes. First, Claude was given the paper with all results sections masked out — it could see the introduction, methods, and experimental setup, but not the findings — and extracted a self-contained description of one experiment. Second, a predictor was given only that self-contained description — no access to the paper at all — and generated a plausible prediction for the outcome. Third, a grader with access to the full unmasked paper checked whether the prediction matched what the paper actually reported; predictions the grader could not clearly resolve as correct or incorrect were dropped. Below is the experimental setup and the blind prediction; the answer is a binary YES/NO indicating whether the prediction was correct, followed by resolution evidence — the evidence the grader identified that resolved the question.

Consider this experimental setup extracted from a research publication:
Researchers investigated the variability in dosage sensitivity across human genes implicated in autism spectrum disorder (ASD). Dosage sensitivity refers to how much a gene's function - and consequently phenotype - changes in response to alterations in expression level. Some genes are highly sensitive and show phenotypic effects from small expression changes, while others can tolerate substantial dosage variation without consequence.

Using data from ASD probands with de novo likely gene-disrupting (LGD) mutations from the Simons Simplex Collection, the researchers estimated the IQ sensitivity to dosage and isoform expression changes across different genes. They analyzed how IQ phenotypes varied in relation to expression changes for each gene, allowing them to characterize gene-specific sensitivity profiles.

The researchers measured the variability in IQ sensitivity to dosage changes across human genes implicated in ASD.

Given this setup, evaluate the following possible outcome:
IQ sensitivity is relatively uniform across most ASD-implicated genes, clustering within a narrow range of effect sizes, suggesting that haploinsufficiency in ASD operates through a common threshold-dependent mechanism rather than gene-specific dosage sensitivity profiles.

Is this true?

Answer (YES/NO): NO